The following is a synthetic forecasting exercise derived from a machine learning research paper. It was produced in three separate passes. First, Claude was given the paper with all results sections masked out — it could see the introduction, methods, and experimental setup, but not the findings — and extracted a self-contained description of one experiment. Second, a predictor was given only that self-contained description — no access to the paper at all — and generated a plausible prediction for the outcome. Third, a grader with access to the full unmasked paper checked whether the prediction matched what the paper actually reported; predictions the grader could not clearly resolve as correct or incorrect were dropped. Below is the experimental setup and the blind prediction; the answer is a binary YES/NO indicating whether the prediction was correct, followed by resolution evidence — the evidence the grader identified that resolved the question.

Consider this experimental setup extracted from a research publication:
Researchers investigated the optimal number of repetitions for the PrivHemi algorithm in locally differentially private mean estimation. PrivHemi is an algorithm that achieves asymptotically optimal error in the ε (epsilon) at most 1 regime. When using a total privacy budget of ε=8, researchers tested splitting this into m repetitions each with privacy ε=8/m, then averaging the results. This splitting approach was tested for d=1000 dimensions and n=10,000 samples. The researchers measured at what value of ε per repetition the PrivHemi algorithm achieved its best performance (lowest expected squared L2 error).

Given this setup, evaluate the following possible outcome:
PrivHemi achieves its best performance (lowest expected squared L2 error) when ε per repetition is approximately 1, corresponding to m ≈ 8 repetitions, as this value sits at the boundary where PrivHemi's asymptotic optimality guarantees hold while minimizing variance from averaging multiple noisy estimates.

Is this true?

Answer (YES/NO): NO